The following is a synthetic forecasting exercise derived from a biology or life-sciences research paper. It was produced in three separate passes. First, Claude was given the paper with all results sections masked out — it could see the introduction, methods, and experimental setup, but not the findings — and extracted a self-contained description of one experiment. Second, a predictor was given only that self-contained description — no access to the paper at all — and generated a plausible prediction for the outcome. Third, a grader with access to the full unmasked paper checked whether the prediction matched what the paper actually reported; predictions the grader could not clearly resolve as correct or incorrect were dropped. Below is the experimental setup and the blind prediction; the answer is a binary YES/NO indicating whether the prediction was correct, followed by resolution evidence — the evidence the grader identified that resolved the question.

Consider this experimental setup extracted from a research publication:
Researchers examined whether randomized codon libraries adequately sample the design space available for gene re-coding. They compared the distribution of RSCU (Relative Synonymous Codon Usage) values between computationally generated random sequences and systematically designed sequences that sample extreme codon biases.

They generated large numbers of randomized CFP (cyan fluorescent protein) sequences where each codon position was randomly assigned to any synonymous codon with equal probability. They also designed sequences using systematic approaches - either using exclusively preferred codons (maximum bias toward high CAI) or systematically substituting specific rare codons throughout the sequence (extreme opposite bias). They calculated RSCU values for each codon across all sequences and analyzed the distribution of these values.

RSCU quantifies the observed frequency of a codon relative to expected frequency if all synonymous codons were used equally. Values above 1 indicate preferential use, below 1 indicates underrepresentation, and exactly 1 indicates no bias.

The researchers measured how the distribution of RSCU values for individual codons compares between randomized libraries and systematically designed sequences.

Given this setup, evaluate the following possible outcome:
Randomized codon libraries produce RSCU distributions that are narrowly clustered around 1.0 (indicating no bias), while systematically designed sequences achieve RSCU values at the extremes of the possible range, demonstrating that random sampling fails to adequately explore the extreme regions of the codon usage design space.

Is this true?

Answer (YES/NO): YES